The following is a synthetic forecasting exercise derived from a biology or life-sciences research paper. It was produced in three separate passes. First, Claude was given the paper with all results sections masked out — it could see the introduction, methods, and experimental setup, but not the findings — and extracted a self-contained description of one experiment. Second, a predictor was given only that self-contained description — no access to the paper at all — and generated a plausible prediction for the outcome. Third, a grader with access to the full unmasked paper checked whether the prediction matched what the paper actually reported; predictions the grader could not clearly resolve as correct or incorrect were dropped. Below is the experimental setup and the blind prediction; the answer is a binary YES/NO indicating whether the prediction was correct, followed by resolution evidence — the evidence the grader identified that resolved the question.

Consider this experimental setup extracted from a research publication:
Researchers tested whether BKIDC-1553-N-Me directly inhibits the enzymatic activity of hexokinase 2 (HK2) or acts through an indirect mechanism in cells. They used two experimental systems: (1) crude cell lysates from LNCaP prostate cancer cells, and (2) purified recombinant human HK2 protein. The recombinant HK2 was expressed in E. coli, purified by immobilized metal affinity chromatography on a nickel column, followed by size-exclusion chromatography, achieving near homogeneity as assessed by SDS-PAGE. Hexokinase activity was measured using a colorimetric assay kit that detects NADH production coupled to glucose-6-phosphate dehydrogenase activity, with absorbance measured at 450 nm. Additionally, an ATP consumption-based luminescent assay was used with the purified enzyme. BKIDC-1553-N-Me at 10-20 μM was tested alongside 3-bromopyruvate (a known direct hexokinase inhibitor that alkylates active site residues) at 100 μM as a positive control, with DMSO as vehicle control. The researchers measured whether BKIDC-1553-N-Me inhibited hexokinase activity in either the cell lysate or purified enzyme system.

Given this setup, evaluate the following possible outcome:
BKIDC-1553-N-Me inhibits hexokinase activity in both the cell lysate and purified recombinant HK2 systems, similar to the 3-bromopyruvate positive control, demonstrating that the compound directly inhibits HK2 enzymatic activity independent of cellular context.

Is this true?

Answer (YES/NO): NO